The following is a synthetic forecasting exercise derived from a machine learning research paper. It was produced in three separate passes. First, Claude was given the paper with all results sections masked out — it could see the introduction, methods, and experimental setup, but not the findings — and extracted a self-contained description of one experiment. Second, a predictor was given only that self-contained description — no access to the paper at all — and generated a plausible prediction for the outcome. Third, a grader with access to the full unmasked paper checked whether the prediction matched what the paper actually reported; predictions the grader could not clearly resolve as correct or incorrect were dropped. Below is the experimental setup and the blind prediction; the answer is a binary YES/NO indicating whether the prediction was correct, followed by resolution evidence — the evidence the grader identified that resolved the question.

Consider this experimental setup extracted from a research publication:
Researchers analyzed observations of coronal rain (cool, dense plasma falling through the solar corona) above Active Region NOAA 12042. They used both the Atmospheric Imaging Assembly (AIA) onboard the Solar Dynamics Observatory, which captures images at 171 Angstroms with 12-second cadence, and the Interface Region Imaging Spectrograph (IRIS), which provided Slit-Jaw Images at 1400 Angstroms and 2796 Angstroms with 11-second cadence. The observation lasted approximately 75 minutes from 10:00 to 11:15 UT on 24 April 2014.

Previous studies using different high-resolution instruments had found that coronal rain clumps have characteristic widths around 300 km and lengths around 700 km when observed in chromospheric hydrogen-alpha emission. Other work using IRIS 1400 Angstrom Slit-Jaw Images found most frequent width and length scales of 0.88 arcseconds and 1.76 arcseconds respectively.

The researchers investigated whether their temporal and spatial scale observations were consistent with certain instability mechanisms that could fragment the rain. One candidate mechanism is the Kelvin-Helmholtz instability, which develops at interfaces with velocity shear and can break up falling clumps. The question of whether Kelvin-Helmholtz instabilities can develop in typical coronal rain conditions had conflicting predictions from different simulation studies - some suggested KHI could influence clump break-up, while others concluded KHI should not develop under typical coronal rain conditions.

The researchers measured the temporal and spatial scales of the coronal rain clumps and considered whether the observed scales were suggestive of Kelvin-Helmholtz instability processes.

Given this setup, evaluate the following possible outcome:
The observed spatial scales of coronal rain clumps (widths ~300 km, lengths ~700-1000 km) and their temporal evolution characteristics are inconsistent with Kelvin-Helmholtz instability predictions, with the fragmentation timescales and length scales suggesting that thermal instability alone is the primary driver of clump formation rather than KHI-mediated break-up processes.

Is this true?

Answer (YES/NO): NO